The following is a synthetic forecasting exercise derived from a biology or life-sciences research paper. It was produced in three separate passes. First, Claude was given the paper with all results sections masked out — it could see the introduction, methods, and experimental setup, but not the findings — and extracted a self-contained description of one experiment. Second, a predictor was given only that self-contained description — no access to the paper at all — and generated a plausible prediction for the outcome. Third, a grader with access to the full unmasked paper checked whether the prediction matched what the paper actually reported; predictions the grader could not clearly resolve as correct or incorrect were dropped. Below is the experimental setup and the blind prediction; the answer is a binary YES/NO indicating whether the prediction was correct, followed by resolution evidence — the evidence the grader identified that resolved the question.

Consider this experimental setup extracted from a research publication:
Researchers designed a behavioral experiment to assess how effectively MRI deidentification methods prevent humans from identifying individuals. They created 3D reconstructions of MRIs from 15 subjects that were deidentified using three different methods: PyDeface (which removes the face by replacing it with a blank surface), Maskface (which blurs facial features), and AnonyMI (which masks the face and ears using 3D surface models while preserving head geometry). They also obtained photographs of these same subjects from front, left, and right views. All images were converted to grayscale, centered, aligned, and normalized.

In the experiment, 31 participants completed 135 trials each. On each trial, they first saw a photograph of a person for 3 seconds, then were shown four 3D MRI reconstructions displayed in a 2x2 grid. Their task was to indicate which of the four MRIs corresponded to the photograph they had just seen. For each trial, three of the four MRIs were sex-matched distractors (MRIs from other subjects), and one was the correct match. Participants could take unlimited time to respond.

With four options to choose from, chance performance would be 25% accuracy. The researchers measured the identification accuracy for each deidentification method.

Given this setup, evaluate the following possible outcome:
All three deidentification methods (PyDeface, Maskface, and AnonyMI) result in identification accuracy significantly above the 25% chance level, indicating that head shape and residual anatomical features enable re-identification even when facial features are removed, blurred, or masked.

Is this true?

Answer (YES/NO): NO